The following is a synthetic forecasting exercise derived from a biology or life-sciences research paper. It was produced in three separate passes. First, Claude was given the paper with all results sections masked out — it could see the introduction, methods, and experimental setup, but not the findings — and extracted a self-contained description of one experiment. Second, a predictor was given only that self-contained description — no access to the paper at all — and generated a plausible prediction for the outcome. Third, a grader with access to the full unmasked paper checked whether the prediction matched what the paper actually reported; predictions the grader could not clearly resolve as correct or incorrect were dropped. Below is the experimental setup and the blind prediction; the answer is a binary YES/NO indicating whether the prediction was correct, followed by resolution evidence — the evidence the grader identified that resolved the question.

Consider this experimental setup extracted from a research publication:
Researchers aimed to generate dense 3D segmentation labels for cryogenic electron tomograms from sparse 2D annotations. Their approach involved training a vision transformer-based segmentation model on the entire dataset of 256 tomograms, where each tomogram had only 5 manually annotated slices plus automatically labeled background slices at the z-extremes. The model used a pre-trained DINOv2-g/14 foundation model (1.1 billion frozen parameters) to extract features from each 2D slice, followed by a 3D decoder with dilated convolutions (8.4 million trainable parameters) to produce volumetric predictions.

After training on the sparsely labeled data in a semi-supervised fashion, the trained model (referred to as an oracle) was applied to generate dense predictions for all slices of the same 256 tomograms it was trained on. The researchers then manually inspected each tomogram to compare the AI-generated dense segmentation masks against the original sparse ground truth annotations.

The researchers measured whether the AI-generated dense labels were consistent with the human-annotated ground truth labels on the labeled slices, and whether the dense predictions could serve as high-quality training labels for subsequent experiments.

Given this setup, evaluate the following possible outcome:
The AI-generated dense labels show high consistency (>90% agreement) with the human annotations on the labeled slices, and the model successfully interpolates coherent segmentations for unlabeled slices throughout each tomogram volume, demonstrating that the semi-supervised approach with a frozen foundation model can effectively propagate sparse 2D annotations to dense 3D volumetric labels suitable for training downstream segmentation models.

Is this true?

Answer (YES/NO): YES